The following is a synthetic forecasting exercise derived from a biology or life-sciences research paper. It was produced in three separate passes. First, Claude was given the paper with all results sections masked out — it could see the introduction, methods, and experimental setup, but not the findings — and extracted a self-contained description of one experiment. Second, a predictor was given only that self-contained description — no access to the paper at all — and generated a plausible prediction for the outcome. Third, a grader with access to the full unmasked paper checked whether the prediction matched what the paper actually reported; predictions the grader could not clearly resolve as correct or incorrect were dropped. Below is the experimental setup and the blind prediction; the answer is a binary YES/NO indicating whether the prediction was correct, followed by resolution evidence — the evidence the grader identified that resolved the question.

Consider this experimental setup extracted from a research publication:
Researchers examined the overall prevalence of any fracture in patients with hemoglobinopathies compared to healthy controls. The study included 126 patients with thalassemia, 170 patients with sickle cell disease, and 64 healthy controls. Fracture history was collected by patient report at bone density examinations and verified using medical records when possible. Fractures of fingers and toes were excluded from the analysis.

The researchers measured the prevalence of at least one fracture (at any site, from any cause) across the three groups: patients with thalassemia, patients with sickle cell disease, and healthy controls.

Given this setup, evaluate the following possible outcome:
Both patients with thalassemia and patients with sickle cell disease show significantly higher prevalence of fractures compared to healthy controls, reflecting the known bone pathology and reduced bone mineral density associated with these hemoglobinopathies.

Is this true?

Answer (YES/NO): NO